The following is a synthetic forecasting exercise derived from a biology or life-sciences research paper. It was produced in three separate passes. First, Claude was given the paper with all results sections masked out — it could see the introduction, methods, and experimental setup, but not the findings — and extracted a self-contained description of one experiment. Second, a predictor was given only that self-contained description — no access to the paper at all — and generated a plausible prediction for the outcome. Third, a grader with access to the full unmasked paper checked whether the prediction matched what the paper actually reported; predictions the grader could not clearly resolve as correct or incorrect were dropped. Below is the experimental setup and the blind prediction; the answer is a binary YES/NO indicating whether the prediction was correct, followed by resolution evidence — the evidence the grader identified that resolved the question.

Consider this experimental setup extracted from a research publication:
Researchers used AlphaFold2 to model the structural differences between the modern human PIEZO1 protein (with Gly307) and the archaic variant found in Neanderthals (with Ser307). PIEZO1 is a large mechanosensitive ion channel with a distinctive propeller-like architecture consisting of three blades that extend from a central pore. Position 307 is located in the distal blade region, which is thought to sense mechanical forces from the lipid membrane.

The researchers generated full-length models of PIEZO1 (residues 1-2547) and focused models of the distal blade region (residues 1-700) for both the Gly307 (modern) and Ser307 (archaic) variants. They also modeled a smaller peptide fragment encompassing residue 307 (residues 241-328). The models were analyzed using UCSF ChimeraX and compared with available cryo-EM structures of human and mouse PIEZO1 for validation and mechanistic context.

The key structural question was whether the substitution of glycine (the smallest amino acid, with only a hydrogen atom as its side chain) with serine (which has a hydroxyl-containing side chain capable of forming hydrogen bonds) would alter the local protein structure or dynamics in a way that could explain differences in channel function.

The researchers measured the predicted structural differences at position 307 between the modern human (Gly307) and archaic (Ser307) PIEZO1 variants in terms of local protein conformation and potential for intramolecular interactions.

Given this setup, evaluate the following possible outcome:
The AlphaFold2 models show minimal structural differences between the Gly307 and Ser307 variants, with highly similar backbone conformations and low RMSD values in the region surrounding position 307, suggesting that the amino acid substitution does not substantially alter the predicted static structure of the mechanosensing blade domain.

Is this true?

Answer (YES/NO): NO